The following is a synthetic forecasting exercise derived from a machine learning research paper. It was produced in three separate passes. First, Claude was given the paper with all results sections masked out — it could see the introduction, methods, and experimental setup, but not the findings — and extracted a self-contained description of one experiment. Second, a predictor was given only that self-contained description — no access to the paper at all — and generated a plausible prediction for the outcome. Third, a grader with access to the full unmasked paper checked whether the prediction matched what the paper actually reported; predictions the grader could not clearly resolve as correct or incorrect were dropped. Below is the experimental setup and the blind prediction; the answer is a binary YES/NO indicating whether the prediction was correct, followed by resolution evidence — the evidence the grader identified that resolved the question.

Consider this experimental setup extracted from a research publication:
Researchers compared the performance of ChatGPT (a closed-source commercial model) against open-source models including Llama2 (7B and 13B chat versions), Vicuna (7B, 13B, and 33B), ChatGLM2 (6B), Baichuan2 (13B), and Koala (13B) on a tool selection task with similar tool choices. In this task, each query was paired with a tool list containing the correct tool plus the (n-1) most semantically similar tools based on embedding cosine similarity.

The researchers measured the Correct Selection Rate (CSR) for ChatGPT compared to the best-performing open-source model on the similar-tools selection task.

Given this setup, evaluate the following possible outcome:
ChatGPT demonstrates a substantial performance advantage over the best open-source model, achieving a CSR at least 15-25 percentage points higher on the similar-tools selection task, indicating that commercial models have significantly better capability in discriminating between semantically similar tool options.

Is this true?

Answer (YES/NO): NO